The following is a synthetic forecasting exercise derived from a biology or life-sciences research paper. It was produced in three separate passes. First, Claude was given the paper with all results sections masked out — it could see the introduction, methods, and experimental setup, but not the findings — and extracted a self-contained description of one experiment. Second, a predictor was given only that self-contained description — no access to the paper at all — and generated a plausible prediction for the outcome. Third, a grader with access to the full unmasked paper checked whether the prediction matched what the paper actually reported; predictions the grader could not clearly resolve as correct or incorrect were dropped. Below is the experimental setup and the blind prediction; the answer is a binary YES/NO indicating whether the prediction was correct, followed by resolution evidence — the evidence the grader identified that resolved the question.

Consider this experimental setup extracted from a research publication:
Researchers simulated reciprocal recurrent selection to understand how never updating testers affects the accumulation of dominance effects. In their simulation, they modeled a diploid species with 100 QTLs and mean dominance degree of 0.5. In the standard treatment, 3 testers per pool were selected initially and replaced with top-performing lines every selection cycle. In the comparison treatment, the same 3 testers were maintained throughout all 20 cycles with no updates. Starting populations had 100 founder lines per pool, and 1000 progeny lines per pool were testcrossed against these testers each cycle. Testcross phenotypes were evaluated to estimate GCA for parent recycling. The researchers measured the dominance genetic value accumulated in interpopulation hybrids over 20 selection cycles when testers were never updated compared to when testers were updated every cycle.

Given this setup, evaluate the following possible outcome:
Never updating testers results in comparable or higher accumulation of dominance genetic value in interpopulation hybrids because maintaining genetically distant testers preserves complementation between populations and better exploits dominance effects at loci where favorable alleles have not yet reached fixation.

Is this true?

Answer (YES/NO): NO